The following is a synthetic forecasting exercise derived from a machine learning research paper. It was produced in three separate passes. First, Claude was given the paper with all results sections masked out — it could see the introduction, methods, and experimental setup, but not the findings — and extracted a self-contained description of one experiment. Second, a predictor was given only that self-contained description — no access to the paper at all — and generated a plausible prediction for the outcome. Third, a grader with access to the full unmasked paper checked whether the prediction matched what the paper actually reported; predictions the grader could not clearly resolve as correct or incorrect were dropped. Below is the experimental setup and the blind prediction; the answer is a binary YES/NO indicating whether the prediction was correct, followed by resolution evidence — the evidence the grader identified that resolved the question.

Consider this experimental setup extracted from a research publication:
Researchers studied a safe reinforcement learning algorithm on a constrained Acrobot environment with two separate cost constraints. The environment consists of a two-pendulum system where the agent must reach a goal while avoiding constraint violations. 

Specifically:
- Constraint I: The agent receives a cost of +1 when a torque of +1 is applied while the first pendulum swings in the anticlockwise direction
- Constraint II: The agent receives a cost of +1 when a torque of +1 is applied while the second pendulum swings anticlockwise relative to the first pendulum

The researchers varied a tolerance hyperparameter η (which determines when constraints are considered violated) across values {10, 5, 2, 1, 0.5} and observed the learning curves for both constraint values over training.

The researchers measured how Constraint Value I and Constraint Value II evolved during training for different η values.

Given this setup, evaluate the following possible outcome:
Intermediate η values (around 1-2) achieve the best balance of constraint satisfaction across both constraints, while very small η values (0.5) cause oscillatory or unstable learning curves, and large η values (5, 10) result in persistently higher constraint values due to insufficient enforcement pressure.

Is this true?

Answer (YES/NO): NO